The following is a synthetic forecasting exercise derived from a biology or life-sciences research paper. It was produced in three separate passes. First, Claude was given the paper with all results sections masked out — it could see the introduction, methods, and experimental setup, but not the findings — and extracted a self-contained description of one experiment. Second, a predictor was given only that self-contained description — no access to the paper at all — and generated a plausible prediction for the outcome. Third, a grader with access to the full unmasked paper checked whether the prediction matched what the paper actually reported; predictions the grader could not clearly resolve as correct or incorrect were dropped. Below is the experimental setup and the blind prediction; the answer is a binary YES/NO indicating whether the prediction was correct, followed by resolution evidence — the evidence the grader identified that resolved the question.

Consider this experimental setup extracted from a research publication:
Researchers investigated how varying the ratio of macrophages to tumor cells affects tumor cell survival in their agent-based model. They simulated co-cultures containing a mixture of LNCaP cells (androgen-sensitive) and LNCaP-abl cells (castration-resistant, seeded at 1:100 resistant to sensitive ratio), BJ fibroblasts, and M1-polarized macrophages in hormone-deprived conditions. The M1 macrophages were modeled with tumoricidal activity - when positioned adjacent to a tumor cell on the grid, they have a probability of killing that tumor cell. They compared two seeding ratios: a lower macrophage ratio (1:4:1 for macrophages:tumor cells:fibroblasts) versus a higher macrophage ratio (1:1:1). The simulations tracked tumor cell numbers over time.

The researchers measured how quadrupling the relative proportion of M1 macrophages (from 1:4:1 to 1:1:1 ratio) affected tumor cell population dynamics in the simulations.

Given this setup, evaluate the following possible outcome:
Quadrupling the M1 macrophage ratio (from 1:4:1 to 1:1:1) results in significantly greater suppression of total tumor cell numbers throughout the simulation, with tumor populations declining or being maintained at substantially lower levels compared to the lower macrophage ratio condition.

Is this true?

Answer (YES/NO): YES